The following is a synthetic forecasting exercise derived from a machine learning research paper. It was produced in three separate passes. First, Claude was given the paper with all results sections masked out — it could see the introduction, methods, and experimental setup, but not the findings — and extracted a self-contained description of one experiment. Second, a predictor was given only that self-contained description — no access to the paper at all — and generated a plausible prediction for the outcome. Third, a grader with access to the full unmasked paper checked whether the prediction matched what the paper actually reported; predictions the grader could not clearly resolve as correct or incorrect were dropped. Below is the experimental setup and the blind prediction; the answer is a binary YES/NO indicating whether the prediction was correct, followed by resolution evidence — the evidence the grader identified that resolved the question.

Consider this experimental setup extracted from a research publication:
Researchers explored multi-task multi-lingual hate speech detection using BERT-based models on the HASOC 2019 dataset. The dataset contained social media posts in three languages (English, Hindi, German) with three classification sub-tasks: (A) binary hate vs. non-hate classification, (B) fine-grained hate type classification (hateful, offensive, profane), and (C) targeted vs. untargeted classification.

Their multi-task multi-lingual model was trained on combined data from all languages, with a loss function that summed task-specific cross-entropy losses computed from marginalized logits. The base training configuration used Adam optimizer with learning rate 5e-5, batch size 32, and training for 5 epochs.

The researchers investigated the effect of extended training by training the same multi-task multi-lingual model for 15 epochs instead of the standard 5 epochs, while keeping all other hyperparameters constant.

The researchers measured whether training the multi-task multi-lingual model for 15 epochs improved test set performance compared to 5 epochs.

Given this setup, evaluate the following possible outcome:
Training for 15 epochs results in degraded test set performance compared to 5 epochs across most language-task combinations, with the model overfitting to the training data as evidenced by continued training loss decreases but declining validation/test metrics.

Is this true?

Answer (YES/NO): YES